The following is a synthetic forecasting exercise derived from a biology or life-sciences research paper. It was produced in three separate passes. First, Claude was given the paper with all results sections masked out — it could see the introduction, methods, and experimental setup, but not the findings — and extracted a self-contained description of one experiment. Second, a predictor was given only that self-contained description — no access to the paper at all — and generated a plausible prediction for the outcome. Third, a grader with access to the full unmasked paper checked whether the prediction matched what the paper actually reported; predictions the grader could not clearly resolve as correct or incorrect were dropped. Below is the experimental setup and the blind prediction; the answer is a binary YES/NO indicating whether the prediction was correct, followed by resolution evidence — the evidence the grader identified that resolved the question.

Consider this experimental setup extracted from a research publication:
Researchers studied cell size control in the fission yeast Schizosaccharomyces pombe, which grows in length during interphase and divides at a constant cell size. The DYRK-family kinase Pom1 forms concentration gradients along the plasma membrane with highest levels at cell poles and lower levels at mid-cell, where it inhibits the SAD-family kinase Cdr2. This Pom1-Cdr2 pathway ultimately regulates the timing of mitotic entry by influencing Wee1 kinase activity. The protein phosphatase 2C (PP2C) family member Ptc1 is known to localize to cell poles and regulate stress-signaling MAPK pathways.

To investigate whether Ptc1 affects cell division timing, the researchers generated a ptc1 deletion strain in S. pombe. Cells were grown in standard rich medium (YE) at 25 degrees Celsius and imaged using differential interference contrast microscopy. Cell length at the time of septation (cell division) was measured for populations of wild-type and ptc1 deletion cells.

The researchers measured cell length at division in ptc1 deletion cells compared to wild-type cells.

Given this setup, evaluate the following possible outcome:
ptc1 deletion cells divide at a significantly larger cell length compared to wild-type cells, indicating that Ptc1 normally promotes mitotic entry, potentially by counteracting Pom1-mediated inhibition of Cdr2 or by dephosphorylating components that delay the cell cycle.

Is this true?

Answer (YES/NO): YES